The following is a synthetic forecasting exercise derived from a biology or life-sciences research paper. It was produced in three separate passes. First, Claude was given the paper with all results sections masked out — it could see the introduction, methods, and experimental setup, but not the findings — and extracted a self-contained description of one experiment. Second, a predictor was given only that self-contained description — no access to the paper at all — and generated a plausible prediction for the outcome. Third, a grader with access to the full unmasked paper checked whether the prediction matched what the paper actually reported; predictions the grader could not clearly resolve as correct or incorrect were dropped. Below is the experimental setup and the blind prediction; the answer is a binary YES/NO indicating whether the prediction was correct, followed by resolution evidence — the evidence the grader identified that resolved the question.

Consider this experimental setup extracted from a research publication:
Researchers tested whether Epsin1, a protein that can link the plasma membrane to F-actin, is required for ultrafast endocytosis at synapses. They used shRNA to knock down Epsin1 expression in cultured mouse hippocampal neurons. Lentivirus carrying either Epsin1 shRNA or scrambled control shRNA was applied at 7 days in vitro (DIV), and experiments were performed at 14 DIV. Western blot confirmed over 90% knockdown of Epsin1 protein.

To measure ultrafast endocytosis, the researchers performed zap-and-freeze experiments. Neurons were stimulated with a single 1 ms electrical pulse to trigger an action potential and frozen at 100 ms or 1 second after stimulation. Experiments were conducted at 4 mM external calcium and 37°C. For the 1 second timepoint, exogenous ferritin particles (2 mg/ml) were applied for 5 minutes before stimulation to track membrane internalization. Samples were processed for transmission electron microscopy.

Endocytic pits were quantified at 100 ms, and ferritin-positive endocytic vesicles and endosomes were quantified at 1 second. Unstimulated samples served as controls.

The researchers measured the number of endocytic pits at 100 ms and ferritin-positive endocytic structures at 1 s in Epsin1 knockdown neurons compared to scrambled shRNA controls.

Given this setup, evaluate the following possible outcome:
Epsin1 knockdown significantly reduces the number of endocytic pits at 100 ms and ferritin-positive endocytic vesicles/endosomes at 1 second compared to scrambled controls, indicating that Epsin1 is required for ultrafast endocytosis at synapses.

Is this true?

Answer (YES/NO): YES